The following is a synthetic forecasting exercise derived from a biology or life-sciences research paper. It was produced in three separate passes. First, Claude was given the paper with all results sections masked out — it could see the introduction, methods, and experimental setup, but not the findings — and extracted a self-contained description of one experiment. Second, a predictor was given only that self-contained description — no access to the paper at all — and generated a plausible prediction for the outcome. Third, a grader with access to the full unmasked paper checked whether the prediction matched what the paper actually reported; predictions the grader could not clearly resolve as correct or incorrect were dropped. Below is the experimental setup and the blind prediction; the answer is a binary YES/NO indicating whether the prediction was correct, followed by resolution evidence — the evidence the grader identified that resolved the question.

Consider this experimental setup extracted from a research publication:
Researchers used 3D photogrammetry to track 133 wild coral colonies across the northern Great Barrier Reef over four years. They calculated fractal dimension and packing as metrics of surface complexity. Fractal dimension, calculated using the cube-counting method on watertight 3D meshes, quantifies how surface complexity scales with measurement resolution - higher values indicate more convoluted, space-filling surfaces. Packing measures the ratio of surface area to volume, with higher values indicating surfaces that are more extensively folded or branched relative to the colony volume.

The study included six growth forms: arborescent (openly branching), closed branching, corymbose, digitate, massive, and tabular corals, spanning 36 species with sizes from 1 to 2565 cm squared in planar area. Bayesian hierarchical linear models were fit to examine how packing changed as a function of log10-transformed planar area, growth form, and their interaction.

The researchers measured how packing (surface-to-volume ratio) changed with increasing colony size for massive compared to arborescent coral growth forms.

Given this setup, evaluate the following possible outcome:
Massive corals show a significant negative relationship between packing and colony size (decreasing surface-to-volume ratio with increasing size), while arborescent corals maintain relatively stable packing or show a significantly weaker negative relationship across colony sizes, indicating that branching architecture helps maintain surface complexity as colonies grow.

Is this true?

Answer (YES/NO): NO